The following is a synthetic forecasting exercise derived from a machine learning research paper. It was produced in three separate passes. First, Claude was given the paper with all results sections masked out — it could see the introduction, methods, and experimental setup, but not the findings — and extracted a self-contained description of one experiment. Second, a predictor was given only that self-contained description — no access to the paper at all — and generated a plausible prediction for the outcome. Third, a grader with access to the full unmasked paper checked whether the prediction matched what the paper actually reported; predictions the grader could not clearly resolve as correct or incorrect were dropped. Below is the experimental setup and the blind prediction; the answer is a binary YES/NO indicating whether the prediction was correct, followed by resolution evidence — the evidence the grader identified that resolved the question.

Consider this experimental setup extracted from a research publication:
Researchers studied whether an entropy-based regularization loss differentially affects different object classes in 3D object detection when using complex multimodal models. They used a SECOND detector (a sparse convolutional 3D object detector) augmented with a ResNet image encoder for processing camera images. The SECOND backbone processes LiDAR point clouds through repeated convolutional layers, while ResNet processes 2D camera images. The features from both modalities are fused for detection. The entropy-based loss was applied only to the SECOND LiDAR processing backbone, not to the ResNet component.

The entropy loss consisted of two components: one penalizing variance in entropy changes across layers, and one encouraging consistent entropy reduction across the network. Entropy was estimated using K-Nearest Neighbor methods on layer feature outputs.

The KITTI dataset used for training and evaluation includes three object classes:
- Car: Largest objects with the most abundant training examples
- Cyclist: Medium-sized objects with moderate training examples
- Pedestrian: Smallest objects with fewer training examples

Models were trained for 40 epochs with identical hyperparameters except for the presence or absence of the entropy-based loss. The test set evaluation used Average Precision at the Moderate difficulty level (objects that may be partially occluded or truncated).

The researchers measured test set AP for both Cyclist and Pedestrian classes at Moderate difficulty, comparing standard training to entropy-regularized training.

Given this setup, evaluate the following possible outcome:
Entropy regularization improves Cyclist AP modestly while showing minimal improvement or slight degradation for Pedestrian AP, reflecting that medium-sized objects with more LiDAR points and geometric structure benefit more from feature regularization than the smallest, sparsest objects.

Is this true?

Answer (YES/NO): NO